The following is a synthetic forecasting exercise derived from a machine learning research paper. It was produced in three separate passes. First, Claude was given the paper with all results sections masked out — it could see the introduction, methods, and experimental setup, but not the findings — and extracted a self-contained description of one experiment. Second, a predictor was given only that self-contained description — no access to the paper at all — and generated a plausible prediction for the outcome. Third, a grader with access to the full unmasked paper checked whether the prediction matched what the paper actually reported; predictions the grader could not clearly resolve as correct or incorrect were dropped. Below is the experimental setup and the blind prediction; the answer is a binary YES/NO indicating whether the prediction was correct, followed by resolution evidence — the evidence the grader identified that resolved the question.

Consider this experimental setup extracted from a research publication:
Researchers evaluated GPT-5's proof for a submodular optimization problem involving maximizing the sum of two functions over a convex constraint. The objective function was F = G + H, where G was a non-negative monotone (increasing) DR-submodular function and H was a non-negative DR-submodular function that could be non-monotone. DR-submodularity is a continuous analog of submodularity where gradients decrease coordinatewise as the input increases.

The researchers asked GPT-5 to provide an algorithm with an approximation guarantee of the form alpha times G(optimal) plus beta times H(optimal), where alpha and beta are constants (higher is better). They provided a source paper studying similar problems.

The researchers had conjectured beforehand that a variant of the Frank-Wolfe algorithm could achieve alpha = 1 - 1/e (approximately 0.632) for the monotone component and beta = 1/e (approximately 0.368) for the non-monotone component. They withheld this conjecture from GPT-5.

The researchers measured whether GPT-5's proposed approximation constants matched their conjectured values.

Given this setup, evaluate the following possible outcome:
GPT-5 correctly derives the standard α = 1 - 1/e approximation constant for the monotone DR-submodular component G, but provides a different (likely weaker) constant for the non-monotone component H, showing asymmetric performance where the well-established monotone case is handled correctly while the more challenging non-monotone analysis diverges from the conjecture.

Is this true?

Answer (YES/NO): NO